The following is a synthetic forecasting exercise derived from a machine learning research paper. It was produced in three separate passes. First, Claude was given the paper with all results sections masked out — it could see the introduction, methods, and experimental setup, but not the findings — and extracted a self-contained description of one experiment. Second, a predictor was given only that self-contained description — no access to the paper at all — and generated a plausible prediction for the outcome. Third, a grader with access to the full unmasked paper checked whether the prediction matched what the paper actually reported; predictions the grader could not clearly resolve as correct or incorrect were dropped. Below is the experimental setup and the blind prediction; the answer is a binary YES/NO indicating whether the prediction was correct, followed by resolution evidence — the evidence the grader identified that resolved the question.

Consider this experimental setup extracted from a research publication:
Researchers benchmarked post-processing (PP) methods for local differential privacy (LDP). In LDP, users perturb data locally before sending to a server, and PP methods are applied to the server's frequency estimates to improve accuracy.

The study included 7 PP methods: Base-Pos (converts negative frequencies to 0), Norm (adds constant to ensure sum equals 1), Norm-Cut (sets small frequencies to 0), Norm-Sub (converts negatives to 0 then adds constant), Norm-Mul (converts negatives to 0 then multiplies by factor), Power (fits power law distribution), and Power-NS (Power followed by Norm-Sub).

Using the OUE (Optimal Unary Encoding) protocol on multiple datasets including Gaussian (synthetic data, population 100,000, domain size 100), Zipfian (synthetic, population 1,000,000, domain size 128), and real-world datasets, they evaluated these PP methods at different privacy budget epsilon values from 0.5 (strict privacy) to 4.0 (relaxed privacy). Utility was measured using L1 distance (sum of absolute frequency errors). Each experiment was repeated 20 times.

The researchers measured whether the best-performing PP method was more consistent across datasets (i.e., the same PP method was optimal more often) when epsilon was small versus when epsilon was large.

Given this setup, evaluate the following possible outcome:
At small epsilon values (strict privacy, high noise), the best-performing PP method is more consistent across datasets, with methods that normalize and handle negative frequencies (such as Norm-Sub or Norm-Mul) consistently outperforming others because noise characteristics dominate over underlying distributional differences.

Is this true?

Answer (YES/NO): YES